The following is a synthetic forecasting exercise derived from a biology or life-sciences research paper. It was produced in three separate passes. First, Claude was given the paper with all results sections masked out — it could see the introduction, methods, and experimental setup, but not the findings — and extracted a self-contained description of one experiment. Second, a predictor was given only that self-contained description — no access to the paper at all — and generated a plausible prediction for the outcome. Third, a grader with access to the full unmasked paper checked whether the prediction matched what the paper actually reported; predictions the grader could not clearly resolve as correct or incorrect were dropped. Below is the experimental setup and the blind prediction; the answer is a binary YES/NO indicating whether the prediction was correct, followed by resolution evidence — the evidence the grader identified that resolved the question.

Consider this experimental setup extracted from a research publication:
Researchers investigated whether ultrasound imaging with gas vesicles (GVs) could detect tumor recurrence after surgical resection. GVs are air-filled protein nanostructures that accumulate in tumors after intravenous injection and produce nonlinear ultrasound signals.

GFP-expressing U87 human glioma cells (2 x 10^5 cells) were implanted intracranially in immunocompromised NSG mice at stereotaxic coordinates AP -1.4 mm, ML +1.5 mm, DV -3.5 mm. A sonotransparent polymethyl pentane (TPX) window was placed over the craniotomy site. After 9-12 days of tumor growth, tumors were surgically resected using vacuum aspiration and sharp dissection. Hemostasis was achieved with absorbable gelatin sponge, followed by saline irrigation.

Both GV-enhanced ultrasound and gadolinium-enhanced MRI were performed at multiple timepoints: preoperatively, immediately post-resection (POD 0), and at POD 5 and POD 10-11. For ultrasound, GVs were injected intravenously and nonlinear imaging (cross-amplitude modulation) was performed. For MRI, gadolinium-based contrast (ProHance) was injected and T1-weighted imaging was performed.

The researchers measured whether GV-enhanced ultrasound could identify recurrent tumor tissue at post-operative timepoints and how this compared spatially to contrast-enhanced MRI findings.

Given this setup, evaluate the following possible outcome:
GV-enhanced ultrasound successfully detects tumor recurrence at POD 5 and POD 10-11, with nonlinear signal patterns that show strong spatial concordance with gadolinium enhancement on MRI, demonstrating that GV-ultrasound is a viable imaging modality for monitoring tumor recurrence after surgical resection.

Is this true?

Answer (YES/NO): YES